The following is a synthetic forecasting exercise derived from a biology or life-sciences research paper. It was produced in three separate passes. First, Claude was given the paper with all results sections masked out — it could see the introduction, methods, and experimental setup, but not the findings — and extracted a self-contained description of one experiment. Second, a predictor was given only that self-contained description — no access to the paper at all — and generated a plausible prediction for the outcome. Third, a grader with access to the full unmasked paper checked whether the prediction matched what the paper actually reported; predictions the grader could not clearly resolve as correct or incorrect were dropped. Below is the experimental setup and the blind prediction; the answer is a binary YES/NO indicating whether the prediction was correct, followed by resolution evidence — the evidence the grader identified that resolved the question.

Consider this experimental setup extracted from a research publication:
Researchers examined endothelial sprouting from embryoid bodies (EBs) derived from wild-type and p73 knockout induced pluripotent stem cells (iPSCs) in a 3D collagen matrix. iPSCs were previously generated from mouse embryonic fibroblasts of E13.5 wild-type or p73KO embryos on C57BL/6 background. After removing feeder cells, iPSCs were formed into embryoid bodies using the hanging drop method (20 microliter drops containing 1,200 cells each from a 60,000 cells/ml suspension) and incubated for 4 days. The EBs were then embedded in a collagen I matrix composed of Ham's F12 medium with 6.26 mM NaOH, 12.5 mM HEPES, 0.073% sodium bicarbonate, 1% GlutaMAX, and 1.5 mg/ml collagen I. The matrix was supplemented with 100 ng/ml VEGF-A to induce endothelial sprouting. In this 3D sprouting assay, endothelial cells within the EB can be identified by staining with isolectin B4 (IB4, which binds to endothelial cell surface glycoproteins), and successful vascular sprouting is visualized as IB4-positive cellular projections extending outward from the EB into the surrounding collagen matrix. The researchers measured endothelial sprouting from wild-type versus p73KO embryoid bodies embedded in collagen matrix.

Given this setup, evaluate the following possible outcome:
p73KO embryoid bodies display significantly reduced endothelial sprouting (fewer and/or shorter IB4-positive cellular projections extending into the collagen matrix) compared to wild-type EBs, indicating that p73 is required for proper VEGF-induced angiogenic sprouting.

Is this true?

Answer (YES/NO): YES